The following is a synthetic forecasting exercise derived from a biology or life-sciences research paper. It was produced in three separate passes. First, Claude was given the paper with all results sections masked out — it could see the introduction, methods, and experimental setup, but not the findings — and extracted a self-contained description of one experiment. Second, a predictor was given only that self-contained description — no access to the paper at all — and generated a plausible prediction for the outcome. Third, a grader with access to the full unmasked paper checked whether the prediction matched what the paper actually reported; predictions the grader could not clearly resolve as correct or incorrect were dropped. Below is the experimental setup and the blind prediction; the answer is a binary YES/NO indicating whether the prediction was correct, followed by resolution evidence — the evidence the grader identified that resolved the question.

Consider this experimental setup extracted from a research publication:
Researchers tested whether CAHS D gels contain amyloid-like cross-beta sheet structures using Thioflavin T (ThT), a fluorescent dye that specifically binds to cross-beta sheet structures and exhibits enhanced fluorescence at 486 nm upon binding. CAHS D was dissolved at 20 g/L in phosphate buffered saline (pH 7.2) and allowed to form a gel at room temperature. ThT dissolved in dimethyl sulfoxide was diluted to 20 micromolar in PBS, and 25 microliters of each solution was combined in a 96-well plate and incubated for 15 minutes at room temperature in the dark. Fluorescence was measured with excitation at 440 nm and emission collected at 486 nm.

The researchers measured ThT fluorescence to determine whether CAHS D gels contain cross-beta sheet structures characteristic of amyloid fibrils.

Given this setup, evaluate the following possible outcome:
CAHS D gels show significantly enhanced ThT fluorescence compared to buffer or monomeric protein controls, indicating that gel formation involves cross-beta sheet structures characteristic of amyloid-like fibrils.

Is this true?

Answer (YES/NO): YES